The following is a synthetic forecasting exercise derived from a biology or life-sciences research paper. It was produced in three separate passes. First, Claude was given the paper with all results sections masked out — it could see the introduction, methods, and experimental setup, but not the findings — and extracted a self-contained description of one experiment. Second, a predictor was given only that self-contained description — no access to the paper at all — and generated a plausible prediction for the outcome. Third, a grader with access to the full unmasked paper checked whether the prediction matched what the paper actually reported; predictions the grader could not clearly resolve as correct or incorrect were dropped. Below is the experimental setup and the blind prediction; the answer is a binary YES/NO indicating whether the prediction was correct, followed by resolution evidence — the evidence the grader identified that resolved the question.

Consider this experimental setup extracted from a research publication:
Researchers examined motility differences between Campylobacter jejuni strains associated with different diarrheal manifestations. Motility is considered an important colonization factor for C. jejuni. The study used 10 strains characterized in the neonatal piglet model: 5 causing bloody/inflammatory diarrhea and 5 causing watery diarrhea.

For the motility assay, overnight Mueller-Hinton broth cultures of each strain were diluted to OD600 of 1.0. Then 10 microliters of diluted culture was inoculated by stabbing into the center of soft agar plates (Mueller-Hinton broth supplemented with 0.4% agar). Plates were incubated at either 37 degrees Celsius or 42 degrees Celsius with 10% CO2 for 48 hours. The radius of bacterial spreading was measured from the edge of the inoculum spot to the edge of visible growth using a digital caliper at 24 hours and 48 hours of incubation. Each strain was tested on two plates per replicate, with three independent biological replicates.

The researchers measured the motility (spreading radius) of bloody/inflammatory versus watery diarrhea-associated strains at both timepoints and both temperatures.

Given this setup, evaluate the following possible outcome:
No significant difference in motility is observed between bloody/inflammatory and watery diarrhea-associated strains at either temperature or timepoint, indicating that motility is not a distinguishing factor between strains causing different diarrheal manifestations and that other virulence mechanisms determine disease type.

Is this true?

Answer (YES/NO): YES